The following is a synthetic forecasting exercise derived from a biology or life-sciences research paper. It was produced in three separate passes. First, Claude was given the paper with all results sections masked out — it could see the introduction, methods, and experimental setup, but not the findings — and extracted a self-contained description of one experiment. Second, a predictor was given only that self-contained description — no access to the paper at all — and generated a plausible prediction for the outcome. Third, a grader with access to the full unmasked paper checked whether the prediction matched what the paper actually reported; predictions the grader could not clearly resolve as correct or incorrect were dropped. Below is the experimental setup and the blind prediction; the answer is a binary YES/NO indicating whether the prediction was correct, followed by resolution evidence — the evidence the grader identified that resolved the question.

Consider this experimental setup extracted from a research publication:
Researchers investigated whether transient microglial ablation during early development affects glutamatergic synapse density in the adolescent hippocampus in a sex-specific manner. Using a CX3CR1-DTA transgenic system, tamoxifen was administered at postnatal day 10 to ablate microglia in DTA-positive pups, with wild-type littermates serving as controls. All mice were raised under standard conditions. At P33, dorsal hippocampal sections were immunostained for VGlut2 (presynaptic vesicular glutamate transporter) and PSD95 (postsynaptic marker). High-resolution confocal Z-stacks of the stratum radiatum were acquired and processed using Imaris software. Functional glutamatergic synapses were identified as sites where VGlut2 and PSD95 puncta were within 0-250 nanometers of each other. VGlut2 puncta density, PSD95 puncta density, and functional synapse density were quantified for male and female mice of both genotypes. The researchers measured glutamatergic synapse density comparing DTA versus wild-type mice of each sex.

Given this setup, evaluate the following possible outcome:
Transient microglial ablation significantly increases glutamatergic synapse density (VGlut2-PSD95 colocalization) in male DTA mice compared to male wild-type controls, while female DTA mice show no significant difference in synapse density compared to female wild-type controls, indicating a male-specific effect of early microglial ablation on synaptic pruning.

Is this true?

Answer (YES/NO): NO